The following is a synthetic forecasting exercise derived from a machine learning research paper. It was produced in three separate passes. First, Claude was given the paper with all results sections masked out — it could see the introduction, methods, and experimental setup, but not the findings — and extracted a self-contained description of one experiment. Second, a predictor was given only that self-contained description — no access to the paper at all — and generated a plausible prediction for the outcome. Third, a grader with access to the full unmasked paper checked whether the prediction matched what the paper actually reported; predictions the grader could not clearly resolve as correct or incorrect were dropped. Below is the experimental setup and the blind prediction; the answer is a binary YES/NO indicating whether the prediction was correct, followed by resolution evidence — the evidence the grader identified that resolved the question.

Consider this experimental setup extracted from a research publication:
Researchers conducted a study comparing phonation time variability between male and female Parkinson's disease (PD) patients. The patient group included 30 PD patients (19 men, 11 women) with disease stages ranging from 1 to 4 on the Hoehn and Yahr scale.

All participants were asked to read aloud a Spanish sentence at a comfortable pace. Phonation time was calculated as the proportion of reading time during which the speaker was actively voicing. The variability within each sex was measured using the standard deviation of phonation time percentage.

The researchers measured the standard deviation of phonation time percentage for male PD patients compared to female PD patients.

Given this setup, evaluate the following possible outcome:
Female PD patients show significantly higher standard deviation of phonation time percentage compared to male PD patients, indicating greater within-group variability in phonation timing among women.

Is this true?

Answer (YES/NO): NO